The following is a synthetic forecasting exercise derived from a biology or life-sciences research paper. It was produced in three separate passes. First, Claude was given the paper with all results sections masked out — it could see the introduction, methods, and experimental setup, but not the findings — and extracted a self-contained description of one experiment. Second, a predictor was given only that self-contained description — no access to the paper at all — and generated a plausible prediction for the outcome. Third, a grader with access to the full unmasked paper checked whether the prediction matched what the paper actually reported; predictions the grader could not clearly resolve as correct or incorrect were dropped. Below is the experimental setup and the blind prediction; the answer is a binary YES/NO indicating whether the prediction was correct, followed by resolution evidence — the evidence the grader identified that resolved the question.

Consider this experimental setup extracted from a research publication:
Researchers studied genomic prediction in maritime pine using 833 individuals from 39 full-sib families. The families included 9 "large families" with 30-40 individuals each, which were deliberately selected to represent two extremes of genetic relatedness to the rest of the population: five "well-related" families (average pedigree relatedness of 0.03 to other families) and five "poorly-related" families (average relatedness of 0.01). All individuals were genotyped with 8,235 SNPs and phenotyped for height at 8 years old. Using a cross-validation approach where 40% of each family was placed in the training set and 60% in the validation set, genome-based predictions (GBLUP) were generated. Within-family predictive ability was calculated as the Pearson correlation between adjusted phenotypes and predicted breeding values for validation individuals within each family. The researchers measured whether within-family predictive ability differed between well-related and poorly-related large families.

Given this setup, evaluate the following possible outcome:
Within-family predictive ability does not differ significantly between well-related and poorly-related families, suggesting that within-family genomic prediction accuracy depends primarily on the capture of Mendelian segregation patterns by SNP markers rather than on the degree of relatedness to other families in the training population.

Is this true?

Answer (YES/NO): NO